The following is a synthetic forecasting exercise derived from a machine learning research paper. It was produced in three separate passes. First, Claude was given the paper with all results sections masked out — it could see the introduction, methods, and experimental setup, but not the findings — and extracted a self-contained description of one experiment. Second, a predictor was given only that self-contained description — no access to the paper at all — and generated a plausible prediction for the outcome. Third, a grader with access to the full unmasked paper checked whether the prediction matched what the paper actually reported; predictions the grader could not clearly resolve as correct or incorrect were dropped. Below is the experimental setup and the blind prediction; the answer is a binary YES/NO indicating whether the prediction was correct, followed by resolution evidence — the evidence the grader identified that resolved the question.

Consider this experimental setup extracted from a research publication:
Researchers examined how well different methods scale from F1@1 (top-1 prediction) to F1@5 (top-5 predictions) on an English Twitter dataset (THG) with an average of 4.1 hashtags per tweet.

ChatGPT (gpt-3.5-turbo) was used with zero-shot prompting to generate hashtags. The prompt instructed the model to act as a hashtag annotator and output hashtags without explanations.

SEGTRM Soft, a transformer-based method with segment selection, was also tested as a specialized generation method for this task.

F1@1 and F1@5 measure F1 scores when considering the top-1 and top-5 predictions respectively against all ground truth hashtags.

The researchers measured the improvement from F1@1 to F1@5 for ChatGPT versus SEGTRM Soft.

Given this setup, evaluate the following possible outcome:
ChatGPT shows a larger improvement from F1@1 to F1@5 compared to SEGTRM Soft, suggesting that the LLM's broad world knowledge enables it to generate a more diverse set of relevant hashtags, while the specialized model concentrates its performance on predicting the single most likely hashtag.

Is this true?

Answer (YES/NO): YES